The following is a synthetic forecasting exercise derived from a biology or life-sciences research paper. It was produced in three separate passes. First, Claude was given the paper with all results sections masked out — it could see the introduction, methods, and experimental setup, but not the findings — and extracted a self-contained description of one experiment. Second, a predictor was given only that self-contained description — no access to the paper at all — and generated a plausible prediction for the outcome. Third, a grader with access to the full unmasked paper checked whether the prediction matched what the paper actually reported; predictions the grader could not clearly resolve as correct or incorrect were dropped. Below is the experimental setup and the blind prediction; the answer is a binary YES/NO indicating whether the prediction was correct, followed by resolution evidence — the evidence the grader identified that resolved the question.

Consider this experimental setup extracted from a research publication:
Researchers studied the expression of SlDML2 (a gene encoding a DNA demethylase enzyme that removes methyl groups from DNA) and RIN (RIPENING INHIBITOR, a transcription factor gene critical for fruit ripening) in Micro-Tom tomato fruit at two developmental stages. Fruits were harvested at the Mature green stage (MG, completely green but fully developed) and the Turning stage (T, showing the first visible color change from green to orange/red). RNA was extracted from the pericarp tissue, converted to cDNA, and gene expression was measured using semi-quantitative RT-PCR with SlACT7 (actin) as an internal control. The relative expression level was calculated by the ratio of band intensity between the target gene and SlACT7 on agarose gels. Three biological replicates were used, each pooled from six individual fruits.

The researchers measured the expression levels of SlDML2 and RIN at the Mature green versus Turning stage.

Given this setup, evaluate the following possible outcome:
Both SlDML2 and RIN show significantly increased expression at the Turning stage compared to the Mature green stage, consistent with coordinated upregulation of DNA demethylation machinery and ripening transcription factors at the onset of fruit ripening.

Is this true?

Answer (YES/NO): YES